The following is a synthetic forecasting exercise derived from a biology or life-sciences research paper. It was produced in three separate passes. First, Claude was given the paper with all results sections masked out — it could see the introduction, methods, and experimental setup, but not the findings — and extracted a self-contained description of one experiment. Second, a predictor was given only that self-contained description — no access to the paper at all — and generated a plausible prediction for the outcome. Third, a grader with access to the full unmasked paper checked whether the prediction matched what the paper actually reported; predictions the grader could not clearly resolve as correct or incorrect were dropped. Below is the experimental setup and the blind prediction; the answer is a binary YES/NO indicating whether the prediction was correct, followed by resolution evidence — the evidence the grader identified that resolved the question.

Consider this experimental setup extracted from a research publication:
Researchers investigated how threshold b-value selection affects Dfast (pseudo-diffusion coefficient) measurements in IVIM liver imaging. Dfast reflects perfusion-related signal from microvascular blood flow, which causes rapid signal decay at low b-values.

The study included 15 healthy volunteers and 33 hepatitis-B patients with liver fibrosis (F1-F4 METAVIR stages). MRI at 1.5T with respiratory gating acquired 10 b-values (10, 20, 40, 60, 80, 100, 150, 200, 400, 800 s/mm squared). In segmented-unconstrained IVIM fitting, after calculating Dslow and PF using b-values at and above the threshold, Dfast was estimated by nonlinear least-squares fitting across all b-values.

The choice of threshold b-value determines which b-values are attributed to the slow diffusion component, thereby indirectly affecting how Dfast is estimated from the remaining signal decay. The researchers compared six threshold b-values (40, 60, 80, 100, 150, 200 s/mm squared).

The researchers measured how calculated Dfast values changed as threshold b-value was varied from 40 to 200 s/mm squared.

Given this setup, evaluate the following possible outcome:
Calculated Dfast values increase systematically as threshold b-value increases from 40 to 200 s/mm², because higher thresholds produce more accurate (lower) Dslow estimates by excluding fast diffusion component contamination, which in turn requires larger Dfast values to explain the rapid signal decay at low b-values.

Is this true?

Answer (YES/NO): NO